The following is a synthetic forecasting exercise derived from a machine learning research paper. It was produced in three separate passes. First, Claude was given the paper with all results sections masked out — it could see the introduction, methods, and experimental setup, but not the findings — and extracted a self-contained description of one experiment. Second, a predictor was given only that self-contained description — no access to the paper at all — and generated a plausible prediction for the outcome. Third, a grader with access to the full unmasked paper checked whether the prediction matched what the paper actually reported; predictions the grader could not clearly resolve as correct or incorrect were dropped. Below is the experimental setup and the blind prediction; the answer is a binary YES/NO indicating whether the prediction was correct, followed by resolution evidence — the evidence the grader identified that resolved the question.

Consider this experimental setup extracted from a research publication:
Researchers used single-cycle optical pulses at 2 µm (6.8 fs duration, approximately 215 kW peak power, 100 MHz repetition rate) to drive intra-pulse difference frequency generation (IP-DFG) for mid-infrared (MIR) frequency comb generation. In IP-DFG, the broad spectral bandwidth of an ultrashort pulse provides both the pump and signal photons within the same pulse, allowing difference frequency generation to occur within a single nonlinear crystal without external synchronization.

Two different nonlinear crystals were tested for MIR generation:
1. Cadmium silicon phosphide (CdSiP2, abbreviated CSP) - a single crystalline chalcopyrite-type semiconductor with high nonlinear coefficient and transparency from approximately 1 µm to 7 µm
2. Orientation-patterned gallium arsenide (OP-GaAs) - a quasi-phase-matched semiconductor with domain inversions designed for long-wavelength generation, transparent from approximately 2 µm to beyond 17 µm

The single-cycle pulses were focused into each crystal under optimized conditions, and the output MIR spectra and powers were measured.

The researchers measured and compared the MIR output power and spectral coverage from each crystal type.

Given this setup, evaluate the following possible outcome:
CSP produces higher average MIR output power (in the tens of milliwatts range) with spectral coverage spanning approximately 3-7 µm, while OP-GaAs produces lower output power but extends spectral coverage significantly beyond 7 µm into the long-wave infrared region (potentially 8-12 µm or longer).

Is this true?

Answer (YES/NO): NO